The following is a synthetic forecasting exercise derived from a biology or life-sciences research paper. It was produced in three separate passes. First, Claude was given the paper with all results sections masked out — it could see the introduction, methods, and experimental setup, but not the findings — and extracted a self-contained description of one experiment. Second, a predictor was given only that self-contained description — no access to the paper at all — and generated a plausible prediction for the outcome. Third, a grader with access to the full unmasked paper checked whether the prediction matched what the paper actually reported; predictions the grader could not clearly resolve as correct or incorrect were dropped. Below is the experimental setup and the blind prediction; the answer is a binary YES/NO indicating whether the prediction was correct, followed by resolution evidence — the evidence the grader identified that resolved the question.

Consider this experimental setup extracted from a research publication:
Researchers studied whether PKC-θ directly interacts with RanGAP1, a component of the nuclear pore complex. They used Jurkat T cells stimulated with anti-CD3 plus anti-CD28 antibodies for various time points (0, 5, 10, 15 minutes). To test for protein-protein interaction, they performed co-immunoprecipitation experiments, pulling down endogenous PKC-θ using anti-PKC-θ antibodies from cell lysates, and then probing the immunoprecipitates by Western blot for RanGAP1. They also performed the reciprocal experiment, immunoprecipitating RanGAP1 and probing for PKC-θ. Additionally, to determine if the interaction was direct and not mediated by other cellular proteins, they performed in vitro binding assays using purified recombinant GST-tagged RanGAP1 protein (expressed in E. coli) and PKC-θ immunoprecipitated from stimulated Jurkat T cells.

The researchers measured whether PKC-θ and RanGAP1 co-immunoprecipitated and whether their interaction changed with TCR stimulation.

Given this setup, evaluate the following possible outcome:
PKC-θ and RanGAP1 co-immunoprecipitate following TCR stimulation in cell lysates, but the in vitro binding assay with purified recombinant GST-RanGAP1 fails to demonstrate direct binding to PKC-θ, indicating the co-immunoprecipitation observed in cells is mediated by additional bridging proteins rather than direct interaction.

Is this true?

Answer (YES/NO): NO